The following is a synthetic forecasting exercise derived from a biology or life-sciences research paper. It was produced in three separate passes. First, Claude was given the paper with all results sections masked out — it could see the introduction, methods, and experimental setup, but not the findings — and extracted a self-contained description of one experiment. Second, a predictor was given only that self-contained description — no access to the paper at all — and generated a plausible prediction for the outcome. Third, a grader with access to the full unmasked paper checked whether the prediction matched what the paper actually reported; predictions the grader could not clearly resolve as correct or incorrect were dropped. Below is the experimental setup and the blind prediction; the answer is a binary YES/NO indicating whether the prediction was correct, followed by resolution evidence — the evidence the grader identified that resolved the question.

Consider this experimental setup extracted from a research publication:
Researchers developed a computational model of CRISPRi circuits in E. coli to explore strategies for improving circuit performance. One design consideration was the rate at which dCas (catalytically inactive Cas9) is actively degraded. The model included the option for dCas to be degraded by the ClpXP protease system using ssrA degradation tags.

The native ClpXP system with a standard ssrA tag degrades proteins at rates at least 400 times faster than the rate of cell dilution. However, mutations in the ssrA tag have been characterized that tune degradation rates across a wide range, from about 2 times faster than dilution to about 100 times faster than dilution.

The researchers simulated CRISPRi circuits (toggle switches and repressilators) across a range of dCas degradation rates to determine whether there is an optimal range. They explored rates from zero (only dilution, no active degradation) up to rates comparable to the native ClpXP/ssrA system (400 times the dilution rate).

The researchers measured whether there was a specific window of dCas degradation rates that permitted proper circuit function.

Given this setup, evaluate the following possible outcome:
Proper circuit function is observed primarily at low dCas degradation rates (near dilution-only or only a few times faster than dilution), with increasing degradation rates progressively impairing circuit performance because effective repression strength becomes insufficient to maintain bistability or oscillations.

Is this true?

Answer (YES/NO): NO